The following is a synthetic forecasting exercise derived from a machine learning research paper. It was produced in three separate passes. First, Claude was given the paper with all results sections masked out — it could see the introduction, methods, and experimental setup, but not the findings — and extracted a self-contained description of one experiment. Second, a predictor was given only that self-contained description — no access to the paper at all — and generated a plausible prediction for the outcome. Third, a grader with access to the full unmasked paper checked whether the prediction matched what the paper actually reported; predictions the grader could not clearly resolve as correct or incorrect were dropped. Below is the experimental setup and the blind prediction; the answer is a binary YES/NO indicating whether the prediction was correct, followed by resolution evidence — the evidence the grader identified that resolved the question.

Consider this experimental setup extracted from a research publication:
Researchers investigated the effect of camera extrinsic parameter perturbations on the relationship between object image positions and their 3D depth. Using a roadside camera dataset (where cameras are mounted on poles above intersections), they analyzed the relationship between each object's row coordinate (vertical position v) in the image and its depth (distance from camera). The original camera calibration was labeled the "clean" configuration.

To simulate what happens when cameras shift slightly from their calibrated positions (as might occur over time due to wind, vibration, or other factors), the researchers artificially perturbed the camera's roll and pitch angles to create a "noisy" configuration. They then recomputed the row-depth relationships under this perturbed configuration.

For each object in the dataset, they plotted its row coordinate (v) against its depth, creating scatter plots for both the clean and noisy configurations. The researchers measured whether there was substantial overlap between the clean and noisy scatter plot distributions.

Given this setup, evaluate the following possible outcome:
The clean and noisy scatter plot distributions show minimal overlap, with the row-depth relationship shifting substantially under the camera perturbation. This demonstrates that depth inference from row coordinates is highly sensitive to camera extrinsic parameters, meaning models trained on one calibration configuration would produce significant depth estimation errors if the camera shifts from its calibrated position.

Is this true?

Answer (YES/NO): YES